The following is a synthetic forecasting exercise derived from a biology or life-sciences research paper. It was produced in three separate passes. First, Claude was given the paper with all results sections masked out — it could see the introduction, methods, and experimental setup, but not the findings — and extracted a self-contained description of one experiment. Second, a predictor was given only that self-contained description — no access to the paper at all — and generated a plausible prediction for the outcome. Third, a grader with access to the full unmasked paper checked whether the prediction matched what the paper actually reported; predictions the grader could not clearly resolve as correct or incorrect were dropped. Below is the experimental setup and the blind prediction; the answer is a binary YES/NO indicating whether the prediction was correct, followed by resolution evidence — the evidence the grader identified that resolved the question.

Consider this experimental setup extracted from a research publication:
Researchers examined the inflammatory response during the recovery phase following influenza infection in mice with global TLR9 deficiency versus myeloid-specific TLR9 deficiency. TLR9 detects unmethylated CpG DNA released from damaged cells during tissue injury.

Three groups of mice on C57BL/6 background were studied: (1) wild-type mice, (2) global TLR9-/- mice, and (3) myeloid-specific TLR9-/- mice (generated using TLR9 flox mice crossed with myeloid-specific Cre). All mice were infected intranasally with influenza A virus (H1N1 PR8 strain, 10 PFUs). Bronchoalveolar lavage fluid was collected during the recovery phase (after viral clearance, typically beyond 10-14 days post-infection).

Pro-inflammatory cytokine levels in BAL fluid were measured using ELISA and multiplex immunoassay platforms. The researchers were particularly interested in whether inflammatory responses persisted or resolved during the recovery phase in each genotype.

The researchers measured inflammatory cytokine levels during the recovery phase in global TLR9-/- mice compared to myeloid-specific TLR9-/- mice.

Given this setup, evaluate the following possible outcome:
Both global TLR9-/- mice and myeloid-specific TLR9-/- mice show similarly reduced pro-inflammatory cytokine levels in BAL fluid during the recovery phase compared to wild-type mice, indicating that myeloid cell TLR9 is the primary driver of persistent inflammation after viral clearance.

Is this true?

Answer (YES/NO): NO